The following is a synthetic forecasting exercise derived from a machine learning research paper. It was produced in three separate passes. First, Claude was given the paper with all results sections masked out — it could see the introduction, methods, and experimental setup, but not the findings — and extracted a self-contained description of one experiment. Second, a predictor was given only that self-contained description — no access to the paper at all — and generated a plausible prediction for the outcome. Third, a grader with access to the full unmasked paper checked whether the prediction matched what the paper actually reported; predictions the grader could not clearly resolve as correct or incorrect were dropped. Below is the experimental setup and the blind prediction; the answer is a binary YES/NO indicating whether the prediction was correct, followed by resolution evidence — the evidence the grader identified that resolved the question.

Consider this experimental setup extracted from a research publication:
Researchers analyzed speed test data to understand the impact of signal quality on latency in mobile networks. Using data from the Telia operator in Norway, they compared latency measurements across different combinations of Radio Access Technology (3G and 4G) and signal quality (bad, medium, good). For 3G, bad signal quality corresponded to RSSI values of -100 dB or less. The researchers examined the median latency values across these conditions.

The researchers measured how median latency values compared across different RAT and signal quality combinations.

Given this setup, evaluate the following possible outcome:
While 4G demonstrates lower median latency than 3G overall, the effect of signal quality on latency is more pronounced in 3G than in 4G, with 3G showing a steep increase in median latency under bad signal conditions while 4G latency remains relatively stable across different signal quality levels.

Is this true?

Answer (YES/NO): NO